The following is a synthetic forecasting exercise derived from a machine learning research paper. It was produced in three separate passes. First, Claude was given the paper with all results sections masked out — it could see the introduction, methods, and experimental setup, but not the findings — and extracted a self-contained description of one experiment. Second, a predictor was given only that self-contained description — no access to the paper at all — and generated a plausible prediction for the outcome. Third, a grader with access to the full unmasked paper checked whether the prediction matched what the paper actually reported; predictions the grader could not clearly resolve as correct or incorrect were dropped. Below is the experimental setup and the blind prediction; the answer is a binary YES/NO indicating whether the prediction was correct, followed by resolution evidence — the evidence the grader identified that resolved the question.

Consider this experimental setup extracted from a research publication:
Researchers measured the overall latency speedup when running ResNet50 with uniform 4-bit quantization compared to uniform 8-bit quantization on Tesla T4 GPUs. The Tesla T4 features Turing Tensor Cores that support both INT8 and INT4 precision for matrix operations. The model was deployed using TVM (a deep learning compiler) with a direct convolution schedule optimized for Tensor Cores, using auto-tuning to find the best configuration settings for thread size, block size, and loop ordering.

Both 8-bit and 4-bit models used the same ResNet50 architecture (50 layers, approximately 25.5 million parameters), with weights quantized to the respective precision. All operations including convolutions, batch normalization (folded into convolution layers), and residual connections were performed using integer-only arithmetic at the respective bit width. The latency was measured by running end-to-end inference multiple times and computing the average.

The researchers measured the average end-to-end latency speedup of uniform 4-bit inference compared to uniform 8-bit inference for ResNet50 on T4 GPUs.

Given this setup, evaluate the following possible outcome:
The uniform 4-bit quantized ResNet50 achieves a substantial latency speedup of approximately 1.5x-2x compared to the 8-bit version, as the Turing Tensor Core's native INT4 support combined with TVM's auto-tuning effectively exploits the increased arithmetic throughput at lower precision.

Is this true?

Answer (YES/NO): NO